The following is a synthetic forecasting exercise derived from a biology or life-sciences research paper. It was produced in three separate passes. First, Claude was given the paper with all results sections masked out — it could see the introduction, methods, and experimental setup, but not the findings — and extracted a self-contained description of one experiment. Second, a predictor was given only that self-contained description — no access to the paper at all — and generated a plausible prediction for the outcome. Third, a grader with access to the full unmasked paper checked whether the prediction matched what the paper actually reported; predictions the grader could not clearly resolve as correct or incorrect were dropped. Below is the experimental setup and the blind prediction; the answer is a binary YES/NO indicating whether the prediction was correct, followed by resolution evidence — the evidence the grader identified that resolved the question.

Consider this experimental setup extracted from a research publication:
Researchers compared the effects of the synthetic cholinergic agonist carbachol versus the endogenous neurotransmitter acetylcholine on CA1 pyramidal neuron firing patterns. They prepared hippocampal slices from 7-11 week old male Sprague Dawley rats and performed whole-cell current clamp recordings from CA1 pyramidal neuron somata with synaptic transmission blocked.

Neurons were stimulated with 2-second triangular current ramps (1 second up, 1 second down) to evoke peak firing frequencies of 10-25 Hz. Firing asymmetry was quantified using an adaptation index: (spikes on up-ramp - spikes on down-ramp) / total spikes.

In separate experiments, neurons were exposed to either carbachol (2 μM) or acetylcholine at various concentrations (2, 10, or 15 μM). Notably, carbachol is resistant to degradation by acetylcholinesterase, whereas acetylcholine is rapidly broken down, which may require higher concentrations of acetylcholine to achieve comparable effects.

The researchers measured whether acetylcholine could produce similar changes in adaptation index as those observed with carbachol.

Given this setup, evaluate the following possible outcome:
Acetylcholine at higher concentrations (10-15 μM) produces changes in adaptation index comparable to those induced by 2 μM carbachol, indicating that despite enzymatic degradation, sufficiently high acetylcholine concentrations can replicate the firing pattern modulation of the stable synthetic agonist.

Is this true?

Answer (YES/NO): NO